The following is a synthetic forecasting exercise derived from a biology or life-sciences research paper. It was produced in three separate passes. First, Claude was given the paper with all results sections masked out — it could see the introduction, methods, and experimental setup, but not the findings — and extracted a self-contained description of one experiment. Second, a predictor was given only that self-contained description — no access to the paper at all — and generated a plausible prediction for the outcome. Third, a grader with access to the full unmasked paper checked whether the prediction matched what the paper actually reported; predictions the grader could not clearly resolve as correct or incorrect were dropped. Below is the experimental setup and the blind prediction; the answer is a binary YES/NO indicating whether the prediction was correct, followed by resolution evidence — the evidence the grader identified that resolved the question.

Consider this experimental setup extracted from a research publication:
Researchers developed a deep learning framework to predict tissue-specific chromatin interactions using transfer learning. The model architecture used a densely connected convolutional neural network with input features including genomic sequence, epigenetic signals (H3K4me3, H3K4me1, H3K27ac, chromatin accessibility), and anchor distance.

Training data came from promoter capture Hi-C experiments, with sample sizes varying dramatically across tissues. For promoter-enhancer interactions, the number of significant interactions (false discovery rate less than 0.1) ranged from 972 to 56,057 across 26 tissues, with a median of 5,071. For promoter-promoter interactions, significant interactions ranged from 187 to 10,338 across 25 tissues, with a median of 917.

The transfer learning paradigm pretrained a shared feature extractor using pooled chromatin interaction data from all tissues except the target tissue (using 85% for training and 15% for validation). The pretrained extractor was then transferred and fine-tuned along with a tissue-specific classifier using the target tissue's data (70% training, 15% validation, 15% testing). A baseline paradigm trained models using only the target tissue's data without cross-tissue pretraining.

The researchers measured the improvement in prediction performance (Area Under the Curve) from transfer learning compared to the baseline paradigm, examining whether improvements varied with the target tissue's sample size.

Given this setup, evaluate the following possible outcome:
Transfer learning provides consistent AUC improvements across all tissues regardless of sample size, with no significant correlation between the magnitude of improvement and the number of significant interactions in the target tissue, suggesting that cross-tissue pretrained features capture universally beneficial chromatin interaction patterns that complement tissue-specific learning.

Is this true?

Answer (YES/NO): NO